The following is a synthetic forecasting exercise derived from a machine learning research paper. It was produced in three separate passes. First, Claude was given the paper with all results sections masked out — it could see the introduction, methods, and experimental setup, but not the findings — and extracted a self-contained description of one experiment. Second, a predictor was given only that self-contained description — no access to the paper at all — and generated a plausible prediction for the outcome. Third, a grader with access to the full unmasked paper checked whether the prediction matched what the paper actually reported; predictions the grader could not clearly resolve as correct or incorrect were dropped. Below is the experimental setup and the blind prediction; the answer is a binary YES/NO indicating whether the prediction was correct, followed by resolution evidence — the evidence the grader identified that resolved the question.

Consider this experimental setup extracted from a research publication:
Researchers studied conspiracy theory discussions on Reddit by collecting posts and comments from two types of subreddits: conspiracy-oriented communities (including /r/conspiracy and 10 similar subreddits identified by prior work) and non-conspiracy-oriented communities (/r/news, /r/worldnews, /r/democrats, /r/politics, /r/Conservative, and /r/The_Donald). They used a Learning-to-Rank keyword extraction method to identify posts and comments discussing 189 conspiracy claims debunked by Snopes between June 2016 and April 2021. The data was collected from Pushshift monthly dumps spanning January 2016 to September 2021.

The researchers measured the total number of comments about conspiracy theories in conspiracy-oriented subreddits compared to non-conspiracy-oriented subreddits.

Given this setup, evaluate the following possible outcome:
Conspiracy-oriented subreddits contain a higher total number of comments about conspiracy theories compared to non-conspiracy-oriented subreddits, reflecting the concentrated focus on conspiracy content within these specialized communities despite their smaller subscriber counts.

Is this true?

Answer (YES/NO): NO